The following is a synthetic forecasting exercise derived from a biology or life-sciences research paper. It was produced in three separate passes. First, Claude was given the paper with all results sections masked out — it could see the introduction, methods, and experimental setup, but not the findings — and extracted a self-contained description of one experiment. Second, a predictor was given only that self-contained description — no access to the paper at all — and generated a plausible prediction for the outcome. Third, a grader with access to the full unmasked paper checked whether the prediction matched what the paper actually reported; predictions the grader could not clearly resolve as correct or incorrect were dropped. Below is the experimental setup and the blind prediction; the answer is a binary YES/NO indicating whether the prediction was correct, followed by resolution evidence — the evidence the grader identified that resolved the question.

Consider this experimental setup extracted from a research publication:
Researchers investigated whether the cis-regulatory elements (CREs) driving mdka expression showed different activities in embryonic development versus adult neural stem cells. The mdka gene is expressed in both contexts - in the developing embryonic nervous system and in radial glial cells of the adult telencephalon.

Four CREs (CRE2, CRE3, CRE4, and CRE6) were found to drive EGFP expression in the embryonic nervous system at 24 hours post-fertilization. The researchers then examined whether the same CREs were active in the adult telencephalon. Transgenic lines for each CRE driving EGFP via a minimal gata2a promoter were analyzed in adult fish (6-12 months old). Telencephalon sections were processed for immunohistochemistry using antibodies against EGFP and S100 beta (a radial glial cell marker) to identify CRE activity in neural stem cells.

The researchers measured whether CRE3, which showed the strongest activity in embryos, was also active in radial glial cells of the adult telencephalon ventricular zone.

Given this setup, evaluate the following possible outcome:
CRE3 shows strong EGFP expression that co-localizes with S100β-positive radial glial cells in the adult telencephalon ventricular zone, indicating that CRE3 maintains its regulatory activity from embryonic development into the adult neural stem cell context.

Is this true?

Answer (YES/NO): NO